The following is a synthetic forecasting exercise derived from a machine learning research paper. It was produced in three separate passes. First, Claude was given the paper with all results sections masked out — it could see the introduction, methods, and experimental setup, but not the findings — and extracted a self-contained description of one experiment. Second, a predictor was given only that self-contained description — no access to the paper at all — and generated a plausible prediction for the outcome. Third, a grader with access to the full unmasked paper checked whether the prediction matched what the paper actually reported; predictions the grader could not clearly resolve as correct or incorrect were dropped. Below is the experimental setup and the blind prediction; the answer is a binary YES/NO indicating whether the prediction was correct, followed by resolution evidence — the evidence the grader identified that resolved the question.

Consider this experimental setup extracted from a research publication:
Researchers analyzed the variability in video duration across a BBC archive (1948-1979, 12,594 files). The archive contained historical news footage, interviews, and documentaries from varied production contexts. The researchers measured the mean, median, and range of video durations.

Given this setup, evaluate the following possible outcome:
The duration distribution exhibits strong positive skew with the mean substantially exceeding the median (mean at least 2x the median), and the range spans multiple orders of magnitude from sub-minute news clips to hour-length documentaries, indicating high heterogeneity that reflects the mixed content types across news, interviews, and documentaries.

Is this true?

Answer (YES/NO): NO